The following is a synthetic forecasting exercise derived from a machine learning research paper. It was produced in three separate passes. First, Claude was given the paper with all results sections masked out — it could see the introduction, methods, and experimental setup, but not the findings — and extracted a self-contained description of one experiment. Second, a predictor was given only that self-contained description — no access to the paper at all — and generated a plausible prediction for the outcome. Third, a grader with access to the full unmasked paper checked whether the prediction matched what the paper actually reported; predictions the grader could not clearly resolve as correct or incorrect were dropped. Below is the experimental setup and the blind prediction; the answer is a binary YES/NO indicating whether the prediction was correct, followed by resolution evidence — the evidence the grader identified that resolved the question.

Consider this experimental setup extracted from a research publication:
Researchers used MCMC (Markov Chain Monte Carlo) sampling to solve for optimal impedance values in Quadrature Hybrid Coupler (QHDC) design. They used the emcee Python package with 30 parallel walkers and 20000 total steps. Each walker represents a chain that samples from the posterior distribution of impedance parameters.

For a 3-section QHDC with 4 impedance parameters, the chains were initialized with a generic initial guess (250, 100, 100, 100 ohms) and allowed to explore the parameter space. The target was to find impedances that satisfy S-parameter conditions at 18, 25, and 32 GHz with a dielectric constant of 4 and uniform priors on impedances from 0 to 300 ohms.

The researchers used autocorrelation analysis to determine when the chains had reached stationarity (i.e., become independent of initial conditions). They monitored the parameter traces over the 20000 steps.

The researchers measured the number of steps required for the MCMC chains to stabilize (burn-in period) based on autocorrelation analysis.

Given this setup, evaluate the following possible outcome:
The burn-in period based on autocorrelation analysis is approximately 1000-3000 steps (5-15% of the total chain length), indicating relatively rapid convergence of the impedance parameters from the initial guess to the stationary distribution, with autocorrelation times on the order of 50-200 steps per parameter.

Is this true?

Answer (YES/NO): NO